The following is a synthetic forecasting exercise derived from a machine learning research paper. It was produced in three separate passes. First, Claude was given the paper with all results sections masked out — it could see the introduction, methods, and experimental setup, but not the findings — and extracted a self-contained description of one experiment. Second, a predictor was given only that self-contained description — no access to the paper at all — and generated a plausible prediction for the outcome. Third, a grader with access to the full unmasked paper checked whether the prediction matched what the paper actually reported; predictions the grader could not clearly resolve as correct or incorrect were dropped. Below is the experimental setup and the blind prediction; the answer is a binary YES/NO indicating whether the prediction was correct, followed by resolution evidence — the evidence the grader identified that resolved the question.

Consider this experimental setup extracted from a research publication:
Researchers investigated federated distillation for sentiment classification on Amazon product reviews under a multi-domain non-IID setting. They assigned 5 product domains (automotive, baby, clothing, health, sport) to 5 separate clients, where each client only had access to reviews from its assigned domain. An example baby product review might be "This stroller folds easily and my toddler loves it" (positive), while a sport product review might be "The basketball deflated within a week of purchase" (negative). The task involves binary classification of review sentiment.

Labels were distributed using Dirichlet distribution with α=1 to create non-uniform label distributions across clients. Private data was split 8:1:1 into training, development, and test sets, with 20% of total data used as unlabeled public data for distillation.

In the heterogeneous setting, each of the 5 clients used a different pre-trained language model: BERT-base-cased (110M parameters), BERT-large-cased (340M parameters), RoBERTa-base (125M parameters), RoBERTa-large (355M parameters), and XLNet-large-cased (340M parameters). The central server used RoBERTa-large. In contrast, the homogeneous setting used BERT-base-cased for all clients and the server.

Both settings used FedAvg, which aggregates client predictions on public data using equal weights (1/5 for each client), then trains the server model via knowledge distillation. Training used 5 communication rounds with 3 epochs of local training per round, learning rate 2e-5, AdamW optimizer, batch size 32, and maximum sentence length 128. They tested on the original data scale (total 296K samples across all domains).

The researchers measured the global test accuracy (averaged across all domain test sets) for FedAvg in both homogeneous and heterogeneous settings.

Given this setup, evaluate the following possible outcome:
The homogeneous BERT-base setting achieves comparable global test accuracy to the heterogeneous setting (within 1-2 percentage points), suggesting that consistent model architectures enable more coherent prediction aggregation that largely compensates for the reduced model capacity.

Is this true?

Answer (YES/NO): NO